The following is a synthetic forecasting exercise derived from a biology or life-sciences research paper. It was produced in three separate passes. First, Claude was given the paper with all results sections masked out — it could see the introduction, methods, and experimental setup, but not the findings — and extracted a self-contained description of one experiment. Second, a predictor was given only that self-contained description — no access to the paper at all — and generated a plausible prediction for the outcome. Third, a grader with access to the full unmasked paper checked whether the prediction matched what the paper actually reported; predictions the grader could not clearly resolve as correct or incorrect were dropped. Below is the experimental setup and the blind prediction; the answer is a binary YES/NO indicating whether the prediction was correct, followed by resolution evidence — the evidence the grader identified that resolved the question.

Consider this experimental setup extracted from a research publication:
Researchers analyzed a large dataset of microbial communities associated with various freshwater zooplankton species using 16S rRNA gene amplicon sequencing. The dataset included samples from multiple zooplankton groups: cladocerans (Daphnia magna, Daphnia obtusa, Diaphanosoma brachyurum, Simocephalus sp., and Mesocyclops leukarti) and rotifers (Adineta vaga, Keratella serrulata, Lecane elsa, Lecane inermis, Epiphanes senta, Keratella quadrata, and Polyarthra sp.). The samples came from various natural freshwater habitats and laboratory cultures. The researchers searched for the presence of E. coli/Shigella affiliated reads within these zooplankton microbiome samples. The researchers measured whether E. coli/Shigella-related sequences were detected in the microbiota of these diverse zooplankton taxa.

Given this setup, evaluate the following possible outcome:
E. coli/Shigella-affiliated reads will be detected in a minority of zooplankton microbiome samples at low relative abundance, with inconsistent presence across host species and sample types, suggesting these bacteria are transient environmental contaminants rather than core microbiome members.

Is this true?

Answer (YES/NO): NO